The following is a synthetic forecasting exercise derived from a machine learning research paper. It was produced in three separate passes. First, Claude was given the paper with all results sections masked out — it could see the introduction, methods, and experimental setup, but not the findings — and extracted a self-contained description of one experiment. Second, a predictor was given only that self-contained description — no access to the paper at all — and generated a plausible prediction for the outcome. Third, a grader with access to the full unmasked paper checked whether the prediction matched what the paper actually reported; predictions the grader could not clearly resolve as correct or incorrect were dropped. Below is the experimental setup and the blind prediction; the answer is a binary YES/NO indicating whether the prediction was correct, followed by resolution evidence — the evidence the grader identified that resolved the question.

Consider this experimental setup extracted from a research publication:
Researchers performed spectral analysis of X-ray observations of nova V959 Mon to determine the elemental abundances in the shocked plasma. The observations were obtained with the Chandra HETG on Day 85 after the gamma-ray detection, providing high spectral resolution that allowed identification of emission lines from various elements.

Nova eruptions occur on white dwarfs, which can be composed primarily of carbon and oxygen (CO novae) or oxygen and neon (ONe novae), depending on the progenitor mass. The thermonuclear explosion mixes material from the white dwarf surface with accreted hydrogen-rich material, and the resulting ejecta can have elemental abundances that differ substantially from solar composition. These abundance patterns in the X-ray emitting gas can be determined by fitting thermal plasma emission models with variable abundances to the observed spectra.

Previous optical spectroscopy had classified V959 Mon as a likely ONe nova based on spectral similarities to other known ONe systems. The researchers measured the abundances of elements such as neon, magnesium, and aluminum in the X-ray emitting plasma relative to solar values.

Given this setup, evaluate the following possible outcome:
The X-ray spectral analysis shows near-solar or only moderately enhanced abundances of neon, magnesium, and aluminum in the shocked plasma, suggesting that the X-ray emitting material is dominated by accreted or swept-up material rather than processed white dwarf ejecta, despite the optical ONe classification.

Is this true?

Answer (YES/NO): NO